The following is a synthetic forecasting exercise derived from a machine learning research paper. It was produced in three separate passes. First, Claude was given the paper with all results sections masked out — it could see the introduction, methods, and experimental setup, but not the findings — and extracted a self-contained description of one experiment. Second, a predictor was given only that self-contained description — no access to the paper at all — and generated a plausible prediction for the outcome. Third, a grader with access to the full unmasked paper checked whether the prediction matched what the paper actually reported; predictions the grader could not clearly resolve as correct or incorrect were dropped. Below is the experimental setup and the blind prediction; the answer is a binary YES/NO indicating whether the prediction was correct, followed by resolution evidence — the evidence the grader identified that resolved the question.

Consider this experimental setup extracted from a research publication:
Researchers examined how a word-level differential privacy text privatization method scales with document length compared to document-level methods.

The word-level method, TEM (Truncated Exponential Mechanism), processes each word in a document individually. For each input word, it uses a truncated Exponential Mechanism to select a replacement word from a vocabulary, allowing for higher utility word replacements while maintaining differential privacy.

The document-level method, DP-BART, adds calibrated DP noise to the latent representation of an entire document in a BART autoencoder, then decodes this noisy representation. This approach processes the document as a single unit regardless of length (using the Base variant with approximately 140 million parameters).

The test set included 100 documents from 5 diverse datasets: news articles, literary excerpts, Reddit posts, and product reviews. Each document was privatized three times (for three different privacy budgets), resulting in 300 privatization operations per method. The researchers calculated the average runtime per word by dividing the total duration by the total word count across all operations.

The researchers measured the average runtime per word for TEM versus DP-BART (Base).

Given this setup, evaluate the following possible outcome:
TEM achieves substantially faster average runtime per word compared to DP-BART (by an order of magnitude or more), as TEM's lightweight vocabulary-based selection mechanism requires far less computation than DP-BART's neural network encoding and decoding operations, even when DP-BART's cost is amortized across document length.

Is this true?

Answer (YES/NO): NO